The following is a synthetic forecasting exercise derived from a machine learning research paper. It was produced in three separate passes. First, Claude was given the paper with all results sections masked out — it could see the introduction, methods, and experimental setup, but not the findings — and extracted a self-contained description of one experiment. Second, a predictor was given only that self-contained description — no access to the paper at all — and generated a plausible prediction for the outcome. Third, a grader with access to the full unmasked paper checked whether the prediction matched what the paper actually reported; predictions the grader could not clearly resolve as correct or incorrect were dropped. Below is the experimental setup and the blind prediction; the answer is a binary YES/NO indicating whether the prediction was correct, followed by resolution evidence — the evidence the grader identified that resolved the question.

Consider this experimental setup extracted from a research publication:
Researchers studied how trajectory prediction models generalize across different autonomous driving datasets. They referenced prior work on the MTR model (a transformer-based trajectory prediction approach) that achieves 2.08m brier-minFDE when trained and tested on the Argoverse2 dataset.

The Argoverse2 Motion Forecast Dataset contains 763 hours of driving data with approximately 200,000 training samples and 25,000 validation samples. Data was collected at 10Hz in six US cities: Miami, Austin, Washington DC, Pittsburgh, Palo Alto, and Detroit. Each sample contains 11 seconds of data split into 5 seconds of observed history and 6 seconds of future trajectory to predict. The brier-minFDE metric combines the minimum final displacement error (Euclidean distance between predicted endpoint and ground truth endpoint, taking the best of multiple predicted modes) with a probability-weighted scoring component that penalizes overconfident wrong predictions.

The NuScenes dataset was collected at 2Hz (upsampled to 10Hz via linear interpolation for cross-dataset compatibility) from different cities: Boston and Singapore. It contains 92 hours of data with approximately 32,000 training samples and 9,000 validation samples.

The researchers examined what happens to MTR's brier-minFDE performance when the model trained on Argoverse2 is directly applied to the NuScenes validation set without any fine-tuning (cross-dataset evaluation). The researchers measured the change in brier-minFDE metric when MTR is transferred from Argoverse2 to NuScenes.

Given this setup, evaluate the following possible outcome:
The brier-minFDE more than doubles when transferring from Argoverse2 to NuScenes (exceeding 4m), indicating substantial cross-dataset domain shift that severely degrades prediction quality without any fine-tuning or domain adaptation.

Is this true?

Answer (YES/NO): NO